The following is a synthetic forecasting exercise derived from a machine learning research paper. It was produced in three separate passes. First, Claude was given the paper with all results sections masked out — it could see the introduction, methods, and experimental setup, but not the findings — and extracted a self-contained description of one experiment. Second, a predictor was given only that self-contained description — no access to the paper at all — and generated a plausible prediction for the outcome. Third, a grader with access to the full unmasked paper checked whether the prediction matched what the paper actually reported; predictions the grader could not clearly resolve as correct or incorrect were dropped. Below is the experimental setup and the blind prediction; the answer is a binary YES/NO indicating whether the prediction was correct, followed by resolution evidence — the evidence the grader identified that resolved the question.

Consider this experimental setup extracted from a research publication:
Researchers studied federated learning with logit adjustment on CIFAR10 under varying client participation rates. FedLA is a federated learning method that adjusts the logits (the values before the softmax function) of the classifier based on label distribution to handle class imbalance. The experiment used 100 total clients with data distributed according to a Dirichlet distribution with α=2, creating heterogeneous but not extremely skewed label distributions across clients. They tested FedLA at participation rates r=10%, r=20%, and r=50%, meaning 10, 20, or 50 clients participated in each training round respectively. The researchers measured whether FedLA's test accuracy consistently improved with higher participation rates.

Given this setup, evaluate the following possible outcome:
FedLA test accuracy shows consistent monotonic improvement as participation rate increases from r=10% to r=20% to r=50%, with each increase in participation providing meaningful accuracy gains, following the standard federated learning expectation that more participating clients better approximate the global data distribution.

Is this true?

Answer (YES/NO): NO